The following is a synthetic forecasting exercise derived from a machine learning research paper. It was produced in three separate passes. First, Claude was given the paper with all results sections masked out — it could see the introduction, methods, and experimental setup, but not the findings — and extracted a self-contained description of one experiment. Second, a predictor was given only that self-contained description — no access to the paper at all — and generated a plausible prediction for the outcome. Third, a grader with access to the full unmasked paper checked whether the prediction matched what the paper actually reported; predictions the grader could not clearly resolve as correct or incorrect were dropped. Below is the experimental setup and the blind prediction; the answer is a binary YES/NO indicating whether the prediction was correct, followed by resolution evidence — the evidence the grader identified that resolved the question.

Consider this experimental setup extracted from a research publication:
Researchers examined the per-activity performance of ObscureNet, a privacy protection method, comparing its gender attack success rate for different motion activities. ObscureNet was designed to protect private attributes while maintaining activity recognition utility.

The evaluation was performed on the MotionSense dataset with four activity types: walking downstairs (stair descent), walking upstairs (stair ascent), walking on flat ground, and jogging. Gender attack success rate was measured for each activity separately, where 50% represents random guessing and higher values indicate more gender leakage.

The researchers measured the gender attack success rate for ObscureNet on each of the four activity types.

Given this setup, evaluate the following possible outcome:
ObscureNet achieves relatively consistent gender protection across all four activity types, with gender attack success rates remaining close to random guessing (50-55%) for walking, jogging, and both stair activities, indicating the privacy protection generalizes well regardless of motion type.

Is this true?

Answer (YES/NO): NO